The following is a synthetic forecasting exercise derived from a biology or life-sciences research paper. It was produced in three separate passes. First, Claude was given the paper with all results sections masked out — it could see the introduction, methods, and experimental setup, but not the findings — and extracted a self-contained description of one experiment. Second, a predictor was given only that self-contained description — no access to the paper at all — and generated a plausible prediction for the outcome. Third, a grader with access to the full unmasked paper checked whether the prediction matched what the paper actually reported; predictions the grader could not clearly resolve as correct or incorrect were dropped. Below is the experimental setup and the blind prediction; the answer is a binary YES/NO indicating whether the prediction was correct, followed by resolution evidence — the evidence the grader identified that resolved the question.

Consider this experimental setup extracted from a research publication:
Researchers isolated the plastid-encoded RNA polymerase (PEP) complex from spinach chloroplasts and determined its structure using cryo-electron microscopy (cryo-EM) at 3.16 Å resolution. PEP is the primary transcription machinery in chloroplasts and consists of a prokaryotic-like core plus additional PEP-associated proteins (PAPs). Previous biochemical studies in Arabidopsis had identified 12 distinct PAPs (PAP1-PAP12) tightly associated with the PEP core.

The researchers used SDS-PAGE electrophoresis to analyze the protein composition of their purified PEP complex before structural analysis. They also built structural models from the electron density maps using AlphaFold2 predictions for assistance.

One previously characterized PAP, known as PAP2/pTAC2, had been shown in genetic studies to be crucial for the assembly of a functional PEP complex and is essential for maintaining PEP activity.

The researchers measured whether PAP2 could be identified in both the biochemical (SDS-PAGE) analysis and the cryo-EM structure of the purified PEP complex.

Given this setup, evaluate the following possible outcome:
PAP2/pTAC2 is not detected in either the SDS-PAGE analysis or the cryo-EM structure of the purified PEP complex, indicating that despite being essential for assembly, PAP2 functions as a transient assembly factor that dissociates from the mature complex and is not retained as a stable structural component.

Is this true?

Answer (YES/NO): NO